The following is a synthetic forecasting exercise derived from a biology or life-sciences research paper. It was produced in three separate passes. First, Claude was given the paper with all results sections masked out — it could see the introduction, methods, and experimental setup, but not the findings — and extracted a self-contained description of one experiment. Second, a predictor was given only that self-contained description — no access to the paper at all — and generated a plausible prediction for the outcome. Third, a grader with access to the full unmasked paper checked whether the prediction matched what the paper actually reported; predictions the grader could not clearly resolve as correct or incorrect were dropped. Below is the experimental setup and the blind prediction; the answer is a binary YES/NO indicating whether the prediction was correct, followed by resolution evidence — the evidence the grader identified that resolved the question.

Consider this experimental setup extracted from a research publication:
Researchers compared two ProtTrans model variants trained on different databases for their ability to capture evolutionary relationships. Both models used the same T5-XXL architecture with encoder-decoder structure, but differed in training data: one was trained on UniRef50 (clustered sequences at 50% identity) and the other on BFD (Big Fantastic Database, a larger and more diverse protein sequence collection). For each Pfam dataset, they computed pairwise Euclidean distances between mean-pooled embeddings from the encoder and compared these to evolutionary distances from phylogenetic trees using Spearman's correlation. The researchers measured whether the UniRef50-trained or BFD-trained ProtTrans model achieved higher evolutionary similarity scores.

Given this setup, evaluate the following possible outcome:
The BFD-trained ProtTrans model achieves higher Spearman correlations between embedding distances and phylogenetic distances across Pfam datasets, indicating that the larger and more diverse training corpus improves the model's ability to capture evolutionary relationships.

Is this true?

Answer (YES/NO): NO